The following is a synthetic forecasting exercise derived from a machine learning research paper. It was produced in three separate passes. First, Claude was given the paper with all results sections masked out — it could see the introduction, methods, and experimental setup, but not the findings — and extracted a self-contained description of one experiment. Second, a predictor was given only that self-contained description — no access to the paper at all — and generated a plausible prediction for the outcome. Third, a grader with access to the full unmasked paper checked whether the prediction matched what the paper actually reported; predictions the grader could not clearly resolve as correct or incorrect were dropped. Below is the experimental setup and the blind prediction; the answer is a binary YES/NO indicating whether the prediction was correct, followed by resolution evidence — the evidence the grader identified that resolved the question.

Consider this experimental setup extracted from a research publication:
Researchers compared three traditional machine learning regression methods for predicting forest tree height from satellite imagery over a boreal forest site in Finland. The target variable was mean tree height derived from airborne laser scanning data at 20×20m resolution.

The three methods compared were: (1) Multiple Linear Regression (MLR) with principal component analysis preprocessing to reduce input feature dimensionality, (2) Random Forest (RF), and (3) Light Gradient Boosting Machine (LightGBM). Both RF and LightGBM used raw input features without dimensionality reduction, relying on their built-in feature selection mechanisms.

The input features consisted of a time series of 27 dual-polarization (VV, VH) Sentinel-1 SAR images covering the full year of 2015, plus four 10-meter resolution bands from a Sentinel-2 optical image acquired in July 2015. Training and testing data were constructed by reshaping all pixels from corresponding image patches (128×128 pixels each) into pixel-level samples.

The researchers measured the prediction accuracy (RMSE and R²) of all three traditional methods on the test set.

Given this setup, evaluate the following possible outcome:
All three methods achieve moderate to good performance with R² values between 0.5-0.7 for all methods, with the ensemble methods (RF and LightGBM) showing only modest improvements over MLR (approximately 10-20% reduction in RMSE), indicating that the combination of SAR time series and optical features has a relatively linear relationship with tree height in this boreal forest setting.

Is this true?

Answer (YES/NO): NO